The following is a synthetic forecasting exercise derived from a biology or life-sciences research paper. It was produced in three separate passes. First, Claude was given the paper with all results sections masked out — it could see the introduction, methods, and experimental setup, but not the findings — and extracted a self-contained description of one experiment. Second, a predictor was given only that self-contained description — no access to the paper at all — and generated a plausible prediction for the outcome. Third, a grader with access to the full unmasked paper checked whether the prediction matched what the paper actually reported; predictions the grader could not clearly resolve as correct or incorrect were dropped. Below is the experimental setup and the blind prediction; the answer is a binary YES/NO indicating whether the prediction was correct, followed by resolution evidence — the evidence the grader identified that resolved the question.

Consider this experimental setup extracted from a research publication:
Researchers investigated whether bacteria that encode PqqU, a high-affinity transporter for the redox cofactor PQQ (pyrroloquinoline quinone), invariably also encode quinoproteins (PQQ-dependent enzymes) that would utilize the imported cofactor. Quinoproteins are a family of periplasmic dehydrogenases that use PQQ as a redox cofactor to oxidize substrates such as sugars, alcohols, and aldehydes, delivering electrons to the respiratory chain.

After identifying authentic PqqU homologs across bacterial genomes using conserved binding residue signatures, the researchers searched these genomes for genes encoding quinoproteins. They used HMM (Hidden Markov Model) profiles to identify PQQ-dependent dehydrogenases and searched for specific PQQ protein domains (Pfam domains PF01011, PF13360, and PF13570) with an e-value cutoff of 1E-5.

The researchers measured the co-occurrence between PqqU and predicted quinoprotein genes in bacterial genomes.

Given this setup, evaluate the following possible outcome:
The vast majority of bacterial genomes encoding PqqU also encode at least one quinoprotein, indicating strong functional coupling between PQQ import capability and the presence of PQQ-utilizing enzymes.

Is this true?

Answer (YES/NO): NO